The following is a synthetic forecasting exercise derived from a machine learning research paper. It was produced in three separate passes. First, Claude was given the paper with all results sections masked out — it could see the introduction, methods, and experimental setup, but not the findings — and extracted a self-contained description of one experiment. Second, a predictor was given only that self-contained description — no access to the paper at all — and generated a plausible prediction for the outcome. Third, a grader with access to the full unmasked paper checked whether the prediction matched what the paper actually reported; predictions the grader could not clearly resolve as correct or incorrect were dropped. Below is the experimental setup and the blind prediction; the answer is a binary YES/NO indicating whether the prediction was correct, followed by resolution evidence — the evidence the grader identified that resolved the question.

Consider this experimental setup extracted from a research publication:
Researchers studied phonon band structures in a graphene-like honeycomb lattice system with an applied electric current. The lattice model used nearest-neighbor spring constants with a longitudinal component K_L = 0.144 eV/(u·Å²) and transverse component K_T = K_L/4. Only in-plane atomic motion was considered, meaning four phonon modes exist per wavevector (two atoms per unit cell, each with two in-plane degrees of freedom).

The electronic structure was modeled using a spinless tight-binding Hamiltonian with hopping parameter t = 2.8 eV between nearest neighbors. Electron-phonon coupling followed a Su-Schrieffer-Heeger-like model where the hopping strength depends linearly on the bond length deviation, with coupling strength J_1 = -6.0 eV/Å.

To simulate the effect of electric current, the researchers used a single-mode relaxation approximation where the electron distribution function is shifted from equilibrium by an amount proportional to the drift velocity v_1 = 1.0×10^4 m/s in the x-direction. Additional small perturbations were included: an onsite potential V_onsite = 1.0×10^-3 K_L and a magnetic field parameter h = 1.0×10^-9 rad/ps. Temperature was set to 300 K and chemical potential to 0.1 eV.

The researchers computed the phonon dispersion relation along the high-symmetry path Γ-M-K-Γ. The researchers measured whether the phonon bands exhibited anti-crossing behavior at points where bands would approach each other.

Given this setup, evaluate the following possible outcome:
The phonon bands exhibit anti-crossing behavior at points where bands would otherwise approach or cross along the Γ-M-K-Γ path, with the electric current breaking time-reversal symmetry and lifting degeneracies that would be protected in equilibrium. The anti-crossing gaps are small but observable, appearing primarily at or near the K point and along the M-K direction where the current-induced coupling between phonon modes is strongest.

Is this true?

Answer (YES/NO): YES